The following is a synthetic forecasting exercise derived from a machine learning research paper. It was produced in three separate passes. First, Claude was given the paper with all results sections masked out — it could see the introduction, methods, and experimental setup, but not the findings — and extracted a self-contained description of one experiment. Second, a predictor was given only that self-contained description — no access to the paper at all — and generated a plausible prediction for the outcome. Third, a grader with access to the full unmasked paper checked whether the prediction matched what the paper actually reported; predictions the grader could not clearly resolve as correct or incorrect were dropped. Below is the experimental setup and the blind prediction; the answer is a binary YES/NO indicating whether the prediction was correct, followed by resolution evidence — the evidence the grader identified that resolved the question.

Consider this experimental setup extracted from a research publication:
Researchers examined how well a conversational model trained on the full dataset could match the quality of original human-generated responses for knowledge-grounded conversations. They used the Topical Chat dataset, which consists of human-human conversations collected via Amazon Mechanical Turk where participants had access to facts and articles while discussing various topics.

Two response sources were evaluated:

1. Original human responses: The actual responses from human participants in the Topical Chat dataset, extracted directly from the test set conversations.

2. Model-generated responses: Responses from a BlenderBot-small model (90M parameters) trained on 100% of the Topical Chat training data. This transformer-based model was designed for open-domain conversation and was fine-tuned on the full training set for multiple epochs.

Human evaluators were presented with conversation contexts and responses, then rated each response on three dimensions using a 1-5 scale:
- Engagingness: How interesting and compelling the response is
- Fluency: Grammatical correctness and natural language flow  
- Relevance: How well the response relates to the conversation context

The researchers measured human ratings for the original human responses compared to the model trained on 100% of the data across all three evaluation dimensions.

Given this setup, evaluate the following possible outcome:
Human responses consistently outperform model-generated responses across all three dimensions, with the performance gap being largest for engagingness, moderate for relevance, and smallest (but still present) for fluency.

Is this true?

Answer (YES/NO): NO